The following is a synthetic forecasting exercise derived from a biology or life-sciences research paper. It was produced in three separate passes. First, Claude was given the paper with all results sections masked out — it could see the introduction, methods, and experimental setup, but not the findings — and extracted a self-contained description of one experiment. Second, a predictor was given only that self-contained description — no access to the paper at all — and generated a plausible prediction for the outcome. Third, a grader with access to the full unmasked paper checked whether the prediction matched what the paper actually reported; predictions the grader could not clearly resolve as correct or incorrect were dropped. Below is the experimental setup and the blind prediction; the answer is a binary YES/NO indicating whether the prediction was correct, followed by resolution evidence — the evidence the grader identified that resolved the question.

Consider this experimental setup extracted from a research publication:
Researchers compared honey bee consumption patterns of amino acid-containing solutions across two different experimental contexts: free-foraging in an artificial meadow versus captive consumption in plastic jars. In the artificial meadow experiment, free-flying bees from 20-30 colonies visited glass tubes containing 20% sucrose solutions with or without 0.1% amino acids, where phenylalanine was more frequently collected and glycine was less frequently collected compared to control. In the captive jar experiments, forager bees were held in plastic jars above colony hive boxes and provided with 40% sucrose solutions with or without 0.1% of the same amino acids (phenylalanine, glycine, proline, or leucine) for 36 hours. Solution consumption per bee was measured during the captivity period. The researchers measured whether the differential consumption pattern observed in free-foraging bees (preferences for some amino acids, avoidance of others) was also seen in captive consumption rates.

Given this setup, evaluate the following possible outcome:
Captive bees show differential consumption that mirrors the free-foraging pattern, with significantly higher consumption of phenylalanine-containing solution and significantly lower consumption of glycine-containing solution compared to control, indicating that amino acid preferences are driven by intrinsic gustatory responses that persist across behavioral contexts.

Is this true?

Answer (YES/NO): NO